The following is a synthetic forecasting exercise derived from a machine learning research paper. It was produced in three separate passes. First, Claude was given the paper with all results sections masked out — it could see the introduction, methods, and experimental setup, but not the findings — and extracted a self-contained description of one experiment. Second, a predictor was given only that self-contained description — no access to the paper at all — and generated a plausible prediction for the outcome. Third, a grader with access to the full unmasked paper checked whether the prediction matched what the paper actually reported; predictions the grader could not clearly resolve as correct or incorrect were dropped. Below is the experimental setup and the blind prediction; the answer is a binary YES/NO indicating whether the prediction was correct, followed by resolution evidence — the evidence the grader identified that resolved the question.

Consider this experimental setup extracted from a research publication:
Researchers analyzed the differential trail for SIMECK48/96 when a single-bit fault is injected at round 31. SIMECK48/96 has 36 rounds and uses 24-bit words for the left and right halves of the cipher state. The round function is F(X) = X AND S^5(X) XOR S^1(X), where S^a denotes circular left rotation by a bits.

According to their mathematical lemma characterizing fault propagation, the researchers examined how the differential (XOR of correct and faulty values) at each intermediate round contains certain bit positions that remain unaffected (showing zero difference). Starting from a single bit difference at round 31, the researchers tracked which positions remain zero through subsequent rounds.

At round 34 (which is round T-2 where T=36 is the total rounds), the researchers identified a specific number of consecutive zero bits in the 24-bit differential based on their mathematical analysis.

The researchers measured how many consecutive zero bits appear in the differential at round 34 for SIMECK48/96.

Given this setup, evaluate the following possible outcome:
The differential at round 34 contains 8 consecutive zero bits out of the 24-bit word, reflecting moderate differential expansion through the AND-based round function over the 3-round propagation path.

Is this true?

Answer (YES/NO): YES